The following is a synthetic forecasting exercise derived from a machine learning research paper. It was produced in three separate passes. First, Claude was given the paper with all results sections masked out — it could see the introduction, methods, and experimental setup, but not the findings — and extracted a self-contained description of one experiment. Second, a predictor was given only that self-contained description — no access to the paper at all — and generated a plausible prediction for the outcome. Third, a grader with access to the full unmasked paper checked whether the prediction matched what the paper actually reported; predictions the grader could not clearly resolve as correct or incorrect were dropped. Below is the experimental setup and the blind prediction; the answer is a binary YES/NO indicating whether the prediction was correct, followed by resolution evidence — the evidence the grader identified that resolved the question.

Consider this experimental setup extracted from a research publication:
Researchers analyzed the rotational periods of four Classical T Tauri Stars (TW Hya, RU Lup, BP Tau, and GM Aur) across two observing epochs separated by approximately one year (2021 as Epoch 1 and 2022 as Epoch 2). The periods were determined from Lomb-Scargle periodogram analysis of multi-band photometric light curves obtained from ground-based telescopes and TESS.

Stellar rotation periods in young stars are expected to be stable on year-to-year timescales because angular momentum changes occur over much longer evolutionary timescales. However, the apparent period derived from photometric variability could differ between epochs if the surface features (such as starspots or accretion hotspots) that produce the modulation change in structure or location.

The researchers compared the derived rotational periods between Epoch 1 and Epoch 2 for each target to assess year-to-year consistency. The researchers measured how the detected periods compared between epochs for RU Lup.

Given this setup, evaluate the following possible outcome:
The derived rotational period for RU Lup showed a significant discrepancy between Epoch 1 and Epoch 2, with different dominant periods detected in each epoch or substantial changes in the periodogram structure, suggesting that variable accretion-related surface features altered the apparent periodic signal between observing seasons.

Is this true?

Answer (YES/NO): NO